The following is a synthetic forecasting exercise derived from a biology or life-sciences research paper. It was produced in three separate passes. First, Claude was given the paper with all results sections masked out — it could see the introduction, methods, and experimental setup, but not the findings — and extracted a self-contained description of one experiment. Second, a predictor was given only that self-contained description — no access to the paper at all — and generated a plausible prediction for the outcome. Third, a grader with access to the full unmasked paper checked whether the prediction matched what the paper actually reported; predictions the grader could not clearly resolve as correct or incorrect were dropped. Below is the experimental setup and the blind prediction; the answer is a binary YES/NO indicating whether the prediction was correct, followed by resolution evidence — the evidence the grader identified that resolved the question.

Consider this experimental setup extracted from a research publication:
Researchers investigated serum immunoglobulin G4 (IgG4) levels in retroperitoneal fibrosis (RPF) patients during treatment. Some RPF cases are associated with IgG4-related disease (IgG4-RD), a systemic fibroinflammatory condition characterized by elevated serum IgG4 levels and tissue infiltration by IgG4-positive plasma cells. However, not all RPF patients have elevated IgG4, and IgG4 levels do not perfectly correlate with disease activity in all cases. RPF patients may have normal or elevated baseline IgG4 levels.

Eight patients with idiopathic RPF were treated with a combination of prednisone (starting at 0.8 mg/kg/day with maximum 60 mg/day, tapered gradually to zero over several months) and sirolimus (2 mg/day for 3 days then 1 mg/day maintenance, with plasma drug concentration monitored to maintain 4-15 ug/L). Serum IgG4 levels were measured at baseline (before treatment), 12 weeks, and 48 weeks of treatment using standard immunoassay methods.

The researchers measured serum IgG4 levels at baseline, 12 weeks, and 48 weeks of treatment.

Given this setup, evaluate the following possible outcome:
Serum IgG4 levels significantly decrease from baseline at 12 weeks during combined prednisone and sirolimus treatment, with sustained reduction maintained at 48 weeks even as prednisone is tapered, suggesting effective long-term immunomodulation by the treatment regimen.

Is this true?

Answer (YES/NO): YES